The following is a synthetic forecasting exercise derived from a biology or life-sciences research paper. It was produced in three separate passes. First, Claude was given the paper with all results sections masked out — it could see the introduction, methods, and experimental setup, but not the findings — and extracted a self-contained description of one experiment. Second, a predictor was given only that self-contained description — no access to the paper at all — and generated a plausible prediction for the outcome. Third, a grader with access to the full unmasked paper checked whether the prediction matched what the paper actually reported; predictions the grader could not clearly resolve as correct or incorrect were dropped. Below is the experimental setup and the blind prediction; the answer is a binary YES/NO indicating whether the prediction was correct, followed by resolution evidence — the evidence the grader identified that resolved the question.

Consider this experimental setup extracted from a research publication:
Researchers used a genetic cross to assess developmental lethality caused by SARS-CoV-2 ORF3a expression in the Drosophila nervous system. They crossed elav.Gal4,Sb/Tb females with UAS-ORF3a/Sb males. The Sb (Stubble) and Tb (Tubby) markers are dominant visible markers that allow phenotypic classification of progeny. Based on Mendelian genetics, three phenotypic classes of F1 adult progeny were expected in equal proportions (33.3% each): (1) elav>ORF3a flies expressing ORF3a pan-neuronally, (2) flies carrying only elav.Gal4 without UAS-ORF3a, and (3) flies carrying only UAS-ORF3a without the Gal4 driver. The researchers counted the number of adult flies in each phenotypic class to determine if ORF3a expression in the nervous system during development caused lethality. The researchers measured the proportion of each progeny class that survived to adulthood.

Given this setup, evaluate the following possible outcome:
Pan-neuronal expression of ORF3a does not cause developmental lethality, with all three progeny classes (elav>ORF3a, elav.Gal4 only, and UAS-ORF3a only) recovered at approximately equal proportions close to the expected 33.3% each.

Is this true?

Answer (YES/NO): NO